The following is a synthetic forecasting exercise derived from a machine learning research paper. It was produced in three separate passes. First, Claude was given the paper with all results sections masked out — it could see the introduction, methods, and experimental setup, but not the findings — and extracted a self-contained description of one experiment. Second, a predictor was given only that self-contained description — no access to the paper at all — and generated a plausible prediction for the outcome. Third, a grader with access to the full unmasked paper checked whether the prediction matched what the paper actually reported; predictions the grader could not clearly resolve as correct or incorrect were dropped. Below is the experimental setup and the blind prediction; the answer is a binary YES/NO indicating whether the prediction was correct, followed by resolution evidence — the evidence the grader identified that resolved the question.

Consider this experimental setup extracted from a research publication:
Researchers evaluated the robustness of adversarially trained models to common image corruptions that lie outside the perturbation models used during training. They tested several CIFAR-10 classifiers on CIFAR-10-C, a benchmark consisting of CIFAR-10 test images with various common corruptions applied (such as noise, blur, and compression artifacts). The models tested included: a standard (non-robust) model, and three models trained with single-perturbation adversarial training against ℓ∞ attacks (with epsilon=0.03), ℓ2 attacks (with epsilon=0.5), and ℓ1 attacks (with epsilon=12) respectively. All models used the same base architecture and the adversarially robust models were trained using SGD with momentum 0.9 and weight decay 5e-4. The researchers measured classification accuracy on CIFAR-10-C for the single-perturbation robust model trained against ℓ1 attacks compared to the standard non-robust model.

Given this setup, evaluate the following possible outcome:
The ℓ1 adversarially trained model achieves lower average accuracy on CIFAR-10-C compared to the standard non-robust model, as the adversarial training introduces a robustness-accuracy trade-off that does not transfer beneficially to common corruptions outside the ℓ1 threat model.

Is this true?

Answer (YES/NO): YES